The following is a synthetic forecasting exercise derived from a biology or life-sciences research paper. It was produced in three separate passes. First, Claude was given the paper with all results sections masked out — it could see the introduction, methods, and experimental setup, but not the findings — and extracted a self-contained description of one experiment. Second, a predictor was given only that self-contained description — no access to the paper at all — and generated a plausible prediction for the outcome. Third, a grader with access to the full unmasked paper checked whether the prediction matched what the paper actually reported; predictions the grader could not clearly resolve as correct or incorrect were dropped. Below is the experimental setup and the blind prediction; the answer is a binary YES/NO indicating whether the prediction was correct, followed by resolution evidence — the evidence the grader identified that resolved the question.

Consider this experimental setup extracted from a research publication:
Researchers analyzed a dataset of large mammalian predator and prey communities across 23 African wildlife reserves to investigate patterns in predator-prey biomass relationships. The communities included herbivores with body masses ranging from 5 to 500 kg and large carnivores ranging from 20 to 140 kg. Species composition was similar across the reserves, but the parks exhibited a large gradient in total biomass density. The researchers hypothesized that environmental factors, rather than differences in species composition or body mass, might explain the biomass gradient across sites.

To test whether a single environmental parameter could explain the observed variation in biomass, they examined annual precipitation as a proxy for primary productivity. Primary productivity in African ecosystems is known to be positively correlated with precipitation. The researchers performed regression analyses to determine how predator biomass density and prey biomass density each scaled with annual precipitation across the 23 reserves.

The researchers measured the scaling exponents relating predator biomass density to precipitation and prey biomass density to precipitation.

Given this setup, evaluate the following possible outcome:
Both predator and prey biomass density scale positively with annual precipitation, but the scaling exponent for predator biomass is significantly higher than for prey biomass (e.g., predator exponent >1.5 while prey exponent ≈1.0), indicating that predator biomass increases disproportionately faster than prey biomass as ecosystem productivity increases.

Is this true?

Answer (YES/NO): NO